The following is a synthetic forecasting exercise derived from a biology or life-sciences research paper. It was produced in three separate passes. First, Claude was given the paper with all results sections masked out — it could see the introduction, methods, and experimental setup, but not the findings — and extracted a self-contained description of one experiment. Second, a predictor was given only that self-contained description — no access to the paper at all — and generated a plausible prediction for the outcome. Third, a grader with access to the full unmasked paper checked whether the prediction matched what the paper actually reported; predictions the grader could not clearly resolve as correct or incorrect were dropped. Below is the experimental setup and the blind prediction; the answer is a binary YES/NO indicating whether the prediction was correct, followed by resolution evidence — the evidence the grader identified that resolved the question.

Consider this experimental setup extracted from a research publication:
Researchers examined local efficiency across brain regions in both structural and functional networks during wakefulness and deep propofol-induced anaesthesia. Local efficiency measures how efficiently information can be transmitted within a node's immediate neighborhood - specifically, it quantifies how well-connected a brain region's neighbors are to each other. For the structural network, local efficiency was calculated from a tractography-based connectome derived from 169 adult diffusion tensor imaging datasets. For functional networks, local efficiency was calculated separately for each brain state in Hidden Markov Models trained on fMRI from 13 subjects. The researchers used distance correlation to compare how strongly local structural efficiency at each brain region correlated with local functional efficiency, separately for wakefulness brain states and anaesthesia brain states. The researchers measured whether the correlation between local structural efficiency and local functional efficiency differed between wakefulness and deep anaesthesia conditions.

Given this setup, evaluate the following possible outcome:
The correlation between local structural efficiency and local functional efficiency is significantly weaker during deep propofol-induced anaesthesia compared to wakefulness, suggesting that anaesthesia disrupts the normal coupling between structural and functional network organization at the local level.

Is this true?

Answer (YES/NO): YES